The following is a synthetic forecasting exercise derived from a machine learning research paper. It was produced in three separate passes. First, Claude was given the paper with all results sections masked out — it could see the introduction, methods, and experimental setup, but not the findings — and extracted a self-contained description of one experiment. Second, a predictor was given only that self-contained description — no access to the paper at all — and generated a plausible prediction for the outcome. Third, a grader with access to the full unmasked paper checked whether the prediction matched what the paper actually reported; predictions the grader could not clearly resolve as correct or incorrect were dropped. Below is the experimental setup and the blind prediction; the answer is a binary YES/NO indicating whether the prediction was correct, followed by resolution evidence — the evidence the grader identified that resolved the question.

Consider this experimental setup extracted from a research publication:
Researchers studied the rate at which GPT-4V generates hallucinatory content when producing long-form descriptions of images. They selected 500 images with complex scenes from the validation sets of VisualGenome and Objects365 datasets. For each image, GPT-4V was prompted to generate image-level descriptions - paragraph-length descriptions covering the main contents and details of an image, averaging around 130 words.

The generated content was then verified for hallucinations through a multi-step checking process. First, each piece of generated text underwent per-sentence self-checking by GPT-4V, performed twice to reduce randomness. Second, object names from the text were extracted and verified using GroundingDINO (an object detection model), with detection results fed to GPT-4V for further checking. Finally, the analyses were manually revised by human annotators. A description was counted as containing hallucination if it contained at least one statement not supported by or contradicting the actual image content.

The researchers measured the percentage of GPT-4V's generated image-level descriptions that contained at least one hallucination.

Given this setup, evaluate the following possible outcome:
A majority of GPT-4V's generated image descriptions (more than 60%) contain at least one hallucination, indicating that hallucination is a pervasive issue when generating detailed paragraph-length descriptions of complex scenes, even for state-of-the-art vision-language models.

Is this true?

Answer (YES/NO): YES